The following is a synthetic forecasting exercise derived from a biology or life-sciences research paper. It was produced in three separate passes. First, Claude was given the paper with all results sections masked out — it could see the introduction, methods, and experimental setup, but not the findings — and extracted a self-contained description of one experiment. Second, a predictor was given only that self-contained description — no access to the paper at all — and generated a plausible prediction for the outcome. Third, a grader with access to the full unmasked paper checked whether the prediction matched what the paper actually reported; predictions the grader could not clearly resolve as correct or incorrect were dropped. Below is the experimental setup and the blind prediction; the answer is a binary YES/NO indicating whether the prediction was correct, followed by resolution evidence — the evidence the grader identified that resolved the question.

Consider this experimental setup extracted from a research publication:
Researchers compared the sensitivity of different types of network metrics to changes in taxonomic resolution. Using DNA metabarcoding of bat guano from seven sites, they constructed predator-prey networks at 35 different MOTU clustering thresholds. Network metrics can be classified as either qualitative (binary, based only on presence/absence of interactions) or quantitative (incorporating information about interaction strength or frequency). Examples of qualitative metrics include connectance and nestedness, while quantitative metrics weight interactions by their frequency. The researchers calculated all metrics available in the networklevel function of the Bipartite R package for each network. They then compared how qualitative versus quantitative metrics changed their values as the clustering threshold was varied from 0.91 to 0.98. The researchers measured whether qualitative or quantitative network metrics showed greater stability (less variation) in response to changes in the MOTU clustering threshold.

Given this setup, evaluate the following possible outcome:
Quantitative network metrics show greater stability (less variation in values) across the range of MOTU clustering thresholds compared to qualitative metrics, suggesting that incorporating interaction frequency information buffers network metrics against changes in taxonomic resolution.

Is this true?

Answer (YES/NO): YES